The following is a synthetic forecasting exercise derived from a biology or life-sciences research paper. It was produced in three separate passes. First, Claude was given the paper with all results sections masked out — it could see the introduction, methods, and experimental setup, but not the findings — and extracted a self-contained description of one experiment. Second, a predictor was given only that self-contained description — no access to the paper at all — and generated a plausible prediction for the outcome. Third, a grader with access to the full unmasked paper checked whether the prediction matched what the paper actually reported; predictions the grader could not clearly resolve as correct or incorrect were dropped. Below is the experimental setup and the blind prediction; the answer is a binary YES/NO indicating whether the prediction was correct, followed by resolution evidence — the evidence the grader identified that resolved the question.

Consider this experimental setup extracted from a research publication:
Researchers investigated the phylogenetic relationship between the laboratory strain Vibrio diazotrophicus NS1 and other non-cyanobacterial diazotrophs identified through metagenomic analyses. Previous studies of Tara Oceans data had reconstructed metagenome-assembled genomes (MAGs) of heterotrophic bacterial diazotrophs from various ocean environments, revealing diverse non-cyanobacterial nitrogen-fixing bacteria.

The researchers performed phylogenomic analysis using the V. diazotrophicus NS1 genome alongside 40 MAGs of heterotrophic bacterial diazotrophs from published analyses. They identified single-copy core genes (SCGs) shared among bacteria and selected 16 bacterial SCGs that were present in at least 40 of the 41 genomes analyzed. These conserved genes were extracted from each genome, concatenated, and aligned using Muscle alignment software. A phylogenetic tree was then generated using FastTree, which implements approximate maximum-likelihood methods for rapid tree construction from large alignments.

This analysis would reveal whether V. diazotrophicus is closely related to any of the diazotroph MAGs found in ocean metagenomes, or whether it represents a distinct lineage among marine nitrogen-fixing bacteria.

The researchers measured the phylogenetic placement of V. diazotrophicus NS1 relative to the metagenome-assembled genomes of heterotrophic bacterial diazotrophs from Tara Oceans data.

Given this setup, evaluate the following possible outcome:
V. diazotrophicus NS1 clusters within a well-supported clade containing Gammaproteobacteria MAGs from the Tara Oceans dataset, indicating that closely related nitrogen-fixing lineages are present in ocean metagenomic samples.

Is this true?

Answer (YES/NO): NO